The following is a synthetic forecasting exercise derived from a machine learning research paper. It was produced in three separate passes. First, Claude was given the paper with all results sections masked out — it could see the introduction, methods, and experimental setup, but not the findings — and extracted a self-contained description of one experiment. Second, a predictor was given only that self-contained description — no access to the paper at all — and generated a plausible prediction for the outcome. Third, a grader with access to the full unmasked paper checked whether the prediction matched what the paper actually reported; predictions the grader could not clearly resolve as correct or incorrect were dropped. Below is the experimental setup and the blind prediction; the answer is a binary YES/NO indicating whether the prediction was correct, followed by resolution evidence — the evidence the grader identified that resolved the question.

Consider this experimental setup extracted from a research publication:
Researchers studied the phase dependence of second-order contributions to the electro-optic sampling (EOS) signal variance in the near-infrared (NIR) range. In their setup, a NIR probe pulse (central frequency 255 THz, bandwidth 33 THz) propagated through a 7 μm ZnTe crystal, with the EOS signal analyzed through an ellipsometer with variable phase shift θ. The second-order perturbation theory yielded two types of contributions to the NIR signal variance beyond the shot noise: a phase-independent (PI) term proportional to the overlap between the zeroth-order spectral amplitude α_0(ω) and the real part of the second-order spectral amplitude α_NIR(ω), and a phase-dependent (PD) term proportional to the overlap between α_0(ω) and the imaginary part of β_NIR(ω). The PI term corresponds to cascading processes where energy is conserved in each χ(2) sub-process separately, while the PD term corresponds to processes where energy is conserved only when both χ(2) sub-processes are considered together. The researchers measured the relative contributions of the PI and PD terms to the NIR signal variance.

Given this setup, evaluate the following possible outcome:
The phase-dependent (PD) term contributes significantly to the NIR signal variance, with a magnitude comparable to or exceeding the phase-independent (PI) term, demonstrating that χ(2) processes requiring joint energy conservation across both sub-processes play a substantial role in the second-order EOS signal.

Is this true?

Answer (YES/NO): YES